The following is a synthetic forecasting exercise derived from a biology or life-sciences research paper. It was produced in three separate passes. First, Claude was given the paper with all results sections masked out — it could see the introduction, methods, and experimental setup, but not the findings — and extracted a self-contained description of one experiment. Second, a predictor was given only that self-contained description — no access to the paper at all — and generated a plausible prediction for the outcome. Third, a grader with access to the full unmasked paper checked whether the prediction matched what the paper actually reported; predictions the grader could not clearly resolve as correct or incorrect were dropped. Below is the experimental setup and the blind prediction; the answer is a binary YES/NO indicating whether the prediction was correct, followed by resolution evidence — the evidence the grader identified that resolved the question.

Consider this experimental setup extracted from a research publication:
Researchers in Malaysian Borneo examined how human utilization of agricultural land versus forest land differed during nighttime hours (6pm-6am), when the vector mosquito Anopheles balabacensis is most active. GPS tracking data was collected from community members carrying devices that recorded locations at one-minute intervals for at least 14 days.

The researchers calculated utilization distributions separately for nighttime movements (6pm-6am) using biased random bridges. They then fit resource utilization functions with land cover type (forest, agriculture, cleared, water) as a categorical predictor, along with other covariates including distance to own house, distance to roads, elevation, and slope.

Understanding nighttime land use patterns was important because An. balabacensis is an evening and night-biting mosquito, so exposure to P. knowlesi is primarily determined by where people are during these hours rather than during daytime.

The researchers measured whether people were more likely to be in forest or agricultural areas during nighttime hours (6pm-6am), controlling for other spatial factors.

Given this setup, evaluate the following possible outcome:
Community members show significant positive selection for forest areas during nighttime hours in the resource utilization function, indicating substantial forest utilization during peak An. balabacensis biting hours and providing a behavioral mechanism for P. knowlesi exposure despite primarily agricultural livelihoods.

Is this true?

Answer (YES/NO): NO